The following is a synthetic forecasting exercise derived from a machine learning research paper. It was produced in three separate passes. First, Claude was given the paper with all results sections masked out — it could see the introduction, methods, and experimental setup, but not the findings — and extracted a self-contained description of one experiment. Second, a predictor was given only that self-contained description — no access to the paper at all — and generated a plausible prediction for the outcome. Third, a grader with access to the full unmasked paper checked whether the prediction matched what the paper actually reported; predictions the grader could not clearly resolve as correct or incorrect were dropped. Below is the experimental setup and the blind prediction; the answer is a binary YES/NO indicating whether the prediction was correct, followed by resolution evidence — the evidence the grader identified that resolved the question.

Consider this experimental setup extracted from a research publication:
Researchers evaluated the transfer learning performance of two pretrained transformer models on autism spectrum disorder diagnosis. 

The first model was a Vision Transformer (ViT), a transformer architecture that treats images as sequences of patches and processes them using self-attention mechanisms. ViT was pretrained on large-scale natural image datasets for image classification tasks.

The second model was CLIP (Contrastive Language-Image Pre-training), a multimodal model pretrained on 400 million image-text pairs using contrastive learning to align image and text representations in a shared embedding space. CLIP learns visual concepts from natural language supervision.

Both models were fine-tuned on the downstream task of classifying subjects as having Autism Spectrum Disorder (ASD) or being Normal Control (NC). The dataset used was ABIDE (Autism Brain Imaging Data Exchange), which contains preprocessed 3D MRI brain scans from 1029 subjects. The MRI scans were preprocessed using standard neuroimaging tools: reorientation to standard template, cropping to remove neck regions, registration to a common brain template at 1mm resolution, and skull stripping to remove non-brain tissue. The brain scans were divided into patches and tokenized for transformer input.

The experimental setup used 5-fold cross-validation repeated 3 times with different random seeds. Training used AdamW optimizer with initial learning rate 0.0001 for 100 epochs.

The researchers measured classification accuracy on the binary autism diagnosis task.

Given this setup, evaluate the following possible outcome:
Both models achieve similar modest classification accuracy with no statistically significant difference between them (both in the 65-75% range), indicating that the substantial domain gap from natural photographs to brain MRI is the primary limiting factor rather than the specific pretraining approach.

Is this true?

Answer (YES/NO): NO